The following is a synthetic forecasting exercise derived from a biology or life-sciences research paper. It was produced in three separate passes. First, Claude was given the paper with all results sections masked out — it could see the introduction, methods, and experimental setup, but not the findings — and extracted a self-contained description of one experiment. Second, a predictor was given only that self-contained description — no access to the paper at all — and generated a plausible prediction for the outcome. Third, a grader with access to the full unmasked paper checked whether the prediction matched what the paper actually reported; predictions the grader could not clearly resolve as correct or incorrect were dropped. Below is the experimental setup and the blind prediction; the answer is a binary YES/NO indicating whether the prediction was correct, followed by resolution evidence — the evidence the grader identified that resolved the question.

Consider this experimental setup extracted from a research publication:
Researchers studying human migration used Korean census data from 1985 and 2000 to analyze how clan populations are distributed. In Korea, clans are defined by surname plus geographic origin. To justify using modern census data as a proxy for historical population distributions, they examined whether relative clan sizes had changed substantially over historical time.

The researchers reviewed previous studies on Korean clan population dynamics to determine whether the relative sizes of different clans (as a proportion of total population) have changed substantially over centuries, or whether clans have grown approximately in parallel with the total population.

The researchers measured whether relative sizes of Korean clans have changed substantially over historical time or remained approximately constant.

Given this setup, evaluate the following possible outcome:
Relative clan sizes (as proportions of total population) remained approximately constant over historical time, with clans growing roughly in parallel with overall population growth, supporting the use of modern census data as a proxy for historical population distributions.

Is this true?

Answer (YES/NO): YES